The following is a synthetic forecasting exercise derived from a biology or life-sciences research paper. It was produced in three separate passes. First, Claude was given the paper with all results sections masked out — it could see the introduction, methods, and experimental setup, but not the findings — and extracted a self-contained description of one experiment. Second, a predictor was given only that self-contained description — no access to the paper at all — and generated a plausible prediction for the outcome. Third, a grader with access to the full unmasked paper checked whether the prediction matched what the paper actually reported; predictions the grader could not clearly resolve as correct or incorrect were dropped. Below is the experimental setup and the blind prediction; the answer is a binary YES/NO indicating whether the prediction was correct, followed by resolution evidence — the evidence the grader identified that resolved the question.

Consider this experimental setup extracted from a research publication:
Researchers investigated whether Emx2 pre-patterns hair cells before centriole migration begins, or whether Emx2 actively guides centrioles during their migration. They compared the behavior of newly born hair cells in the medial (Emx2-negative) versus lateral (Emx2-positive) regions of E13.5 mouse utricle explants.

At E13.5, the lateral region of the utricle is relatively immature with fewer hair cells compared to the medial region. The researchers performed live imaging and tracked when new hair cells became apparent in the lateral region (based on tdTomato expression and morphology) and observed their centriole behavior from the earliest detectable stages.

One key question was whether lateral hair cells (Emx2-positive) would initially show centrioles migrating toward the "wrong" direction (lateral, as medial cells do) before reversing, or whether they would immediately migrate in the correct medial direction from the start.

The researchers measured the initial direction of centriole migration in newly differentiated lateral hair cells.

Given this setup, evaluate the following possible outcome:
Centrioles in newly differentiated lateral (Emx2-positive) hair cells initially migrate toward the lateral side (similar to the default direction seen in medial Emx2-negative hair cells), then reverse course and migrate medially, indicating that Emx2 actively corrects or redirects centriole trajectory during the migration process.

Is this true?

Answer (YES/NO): NO